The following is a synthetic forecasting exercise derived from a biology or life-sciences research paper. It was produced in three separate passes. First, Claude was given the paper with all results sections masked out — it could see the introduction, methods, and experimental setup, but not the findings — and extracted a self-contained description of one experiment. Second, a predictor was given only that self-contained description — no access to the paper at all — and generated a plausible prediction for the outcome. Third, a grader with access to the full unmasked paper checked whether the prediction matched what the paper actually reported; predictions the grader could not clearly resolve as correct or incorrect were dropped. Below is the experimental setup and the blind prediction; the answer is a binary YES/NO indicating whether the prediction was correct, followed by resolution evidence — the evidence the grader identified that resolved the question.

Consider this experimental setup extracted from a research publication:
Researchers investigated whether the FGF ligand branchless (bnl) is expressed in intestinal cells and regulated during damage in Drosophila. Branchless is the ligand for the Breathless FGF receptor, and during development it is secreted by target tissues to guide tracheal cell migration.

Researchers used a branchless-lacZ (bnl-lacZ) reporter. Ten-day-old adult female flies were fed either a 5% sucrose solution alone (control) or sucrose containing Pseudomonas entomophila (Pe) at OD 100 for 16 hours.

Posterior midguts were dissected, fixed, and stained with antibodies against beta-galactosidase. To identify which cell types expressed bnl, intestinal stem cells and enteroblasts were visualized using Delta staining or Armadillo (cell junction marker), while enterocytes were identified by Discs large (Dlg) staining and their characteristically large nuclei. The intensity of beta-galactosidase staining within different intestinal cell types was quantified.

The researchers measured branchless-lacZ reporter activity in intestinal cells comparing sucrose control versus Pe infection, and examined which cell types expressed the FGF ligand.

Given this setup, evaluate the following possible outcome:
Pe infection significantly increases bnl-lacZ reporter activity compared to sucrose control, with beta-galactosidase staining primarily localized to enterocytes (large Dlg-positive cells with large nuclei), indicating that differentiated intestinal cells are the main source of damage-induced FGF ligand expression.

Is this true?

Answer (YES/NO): NO